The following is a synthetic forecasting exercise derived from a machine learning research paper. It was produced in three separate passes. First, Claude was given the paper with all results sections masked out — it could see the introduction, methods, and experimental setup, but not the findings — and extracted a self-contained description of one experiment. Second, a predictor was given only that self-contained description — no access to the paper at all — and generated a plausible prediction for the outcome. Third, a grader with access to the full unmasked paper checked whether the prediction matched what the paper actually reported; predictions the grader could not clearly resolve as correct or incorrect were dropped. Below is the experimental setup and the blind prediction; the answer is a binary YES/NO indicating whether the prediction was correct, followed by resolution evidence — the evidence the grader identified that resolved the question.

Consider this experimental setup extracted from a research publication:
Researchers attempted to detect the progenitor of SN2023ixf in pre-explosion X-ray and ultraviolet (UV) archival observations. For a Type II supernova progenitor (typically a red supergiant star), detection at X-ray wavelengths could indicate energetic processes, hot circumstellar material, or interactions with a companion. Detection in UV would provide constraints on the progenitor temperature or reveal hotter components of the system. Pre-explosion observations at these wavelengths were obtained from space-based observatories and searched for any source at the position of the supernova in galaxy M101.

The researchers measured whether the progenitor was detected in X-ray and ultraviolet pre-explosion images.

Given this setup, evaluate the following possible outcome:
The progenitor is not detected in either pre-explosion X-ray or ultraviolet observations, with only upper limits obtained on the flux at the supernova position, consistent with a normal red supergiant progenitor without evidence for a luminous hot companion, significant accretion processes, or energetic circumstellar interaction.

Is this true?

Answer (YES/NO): YES